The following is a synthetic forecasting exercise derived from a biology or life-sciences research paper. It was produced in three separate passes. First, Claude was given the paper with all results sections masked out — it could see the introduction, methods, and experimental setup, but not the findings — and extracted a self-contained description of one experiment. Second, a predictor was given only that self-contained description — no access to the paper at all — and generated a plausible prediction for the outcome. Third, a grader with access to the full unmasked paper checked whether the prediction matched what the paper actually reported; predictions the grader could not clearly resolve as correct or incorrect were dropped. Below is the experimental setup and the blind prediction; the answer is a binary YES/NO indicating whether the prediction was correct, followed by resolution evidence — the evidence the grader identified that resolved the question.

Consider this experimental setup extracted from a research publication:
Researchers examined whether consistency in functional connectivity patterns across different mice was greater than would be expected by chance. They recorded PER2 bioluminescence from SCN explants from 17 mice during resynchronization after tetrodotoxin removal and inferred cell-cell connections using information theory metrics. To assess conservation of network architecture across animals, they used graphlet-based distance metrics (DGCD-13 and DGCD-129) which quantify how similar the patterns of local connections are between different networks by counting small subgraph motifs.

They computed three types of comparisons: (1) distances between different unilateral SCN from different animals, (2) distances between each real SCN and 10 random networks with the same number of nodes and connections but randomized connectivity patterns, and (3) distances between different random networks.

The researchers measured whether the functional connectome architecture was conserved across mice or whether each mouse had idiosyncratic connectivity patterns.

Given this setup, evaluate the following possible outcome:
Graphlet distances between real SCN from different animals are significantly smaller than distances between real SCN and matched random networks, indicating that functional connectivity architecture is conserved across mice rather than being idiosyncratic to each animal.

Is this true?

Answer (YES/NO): YES